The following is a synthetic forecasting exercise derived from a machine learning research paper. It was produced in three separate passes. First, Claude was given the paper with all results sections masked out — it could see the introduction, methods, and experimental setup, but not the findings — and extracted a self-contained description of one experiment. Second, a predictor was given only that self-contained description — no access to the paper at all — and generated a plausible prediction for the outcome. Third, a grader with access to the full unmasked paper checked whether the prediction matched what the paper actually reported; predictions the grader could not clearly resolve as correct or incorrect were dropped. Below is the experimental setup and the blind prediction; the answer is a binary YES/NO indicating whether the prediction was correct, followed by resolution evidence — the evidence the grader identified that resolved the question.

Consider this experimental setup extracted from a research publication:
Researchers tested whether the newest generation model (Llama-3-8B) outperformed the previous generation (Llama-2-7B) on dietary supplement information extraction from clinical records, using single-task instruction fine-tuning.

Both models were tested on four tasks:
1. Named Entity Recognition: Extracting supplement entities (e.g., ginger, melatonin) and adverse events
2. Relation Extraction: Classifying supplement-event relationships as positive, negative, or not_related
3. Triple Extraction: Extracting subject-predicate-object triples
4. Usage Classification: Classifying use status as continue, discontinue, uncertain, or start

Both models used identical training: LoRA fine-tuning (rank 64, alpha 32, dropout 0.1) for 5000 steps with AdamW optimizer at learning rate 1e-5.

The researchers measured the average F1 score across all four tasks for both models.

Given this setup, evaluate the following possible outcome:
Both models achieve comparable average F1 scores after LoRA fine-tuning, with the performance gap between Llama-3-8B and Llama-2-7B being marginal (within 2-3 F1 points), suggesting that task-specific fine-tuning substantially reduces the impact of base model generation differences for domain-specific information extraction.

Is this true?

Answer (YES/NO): NO